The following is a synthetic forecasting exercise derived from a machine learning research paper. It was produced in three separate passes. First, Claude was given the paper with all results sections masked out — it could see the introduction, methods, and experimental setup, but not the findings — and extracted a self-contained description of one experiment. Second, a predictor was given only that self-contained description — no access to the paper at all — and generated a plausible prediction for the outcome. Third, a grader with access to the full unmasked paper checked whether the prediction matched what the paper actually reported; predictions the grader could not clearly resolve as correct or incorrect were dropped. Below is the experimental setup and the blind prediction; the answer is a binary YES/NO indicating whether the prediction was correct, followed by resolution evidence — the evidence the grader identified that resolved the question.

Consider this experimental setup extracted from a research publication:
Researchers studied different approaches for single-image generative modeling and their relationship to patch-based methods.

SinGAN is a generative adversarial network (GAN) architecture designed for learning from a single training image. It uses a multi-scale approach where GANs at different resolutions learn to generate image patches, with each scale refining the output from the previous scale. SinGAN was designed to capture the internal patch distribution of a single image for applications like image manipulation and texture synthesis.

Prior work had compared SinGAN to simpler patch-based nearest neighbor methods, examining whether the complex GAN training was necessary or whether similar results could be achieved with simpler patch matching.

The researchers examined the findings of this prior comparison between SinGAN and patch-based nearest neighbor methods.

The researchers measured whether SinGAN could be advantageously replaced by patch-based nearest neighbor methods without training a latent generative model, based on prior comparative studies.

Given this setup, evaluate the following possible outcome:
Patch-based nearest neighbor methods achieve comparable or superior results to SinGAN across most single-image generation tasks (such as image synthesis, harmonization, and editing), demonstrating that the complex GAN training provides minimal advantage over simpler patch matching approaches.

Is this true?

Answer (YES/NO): YES